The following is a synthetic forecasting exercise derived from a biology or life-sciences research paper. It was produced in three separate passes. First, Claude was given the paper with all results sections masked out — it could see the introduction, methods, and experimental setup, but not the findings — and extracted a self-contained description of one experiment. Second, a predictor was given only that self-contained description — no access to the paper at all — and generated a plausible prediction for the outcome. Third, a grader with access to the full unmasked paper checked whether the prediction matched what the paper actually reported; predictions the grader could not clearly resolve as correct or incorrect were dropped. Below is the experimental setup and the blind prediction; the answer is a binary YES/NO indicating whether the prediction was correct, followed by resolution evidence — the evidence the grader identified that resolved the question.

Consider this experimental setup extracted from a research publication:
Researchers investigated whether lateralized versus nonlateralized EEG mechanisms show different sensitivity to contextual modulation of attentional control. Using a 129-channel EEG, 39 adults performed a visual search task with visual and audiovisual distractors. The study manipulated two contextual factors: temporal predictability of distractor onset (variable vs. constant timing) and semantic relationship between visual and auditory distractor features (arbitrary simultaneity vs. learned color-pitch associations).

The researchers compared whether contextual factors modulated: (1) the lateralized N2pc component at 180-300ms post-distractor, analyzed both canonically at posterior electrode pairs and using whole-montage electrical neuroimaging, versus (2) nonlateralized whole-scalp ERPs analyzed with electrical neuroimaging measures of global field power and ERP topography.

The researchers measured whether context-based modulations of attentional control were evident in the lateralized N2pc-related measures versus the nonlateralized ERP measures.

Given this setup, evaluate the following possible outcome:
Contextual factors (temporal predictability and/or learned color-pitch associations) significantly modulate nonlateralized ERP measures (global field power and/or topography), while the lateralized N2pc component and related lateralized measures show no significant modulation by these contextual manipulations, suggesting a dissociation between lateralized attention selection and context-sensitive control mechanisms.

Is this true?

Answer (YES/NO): YES